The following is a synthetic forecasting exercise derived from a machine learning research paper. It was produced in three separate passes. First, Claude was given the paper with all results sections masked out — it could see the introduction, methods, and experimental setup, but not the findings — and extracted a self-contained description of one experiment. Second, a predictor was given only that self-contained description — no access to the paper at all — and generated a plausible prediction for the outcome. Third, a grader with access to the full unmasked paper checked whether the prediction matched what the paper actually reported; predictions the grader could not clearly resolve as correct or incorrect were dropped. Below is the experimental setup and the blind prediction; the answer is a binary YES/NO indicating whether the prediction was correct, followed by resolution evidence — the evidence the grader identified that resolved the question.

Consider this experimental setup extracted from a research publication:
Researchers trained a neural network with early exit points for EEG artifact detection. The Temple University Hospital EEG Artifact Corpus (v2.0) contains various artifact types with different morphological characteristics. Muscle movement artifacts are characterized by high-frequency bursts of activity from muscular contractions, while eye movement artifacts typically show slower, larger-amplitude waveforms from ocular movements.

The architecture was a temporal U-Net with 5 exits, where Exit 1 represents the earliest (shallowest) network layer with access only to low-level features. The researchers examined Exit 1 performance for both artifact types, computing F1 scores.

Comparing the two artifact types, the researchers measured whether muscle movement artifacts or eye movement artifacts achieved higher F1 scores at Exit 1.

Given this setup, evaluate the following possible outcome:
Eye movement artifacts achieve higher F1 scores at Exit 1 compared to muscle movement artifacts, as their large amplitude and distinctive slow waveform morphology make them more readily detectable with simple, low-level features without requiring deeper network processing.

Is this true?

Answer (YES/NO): NO